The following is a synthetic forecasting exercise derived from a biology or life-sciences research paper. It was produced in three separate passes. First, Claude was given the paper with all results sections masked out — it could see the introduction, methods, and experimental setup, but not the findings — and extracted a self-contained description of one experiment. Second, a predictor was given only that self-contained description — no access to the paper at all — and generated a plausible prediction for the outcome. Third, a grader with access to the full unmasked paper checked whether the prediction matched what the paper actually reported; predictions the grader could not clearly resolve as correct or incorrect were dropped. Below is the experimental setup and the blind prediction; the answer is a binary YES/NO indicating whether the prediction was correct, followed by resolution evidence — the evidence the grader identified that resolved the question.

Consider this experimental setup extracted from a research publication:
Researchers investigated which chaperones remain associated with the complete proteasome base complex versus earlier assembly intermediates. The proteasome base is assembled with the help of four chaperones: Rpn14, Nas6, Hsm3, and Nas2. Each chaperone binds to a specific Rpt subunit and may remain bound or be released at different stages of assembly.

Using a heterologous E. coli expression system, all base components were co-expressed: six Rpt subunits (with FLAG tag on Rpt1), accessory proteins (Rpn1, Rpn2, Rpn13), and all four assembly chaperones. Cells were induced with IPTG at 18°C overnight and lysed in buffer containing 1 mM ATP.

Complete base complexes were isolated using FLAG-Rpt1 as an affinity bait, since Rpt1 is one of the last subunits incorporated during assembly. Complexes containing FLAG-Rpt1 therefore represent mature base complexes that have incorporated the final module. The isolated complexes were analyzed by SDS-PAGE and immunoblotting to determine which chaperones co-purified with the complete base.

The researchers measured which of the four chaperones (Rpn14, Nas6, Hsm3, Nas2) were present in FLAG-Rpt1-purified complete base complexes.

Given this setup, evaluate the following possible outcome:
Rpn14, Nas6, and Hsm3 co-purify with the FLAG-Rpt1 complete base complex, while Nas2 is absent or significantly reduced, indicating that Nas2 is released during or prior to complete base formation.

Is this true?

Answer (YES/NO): YES